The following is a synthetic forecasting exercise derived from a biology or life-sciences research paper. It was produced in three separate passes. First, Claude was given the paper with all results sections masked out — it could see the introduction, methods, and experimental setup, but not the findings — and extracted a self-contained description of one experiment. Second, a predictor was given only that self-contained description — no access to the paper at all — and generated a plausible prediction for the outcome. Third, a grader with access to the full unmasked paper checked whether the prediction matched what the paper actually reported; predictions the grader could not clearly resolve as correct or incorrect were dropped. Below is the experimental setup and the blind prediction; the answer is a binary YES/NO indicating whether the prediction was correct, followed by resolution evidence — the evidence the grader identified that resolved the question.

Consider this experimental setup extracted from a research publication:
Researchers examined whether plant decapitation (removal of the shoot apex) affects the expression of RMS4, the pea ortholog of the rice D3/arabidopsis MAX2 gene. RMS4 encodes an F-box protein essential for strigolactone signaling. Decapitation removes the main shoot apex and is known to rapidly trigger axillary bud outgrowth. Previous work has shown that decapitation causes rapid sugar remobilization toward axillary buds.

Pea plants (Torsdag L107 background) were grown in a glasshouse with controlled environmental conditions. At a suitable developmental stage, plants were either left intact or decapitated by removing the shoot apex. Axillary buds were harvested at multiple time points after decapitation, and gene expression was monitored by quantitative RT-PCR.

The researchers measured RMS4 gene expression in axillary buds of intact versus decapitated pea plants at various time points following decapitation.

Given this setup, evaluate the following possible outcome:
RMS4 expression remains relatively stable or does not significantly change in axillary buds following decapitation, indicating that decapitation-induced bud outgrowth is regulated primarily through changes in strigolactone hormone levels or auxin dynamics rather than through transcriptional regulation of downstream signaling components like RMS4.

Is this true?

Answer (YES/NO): NO